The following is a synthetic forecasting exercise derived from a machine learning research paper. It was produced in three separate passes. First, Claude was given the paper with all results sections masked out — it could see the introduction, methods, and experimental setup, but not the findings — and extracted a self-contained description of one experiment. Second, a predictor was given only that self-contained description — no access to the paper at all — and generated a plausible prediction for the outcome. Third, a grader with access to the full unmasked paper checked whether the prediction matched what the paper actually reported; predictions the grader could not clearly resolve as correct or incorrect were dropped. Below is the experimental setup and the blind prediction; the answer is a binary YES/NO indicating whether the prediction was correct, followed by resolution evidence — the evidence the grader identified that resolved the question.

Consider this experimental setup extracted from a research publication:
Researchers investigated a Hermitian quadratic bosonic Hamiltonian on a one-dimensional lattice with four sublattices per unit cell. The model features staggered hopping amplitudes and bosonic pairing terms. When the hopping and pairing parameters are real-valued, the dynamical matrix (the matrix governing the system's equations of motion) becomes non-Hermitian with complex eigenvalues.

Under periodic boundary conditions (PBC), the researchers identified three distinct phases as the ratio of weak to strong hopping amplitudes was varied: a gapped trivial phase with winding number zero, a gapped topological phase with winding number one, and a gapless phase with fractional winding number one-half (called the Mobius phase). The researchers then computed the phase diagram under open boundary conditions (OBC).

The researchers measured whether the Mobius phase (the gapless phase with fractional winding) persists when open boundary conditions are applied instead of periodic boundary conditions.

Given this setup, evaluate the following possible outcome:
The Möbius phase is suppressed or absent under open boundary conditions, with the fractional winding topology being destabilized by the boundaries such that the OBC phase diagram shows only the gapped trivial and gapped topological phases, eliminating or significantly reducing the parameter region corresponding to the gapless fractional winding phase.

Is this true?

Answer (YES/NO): YES